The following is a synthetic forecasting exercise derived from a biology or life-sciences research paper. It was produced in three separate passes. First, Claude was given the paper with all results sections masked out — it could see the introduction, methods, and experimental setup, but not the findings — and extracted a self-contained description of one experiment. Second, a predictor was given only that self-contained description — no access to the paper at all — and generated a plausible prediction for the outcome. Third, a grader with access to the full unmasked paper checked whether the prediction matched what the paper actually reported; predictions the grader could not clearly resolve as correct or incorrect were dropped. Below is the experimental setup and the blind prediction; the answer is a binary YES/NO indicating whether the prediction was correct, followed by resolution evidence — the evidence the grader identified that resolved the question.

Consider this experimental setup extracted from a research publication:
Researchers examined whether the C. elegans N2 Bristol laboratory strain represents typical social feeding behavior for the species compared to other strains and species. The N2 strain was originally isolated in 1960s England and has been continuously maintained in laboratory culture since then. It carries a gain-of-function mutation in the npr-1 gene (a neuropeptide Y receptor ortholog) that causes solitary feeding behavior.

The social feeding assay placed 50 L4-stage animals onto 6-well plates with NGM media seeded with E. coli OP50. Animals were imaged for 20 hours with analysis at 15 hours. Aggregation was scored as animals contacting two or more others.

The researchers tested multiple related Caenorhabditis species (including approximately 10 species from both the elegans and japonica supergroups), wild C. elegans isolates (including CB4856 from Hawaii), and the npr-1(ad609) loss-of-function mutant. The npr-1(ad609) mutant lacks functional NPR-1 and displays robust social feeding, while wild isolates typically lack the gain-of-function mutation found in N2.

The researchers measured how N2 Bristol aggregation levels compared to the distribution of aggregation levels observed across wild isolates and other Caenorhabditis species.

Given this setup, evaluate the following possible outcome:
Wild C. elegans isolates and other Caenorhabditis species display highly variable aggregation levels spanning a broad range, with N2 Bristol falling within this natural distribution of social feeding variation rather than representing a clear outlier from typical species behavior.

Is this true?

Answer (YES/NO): NO